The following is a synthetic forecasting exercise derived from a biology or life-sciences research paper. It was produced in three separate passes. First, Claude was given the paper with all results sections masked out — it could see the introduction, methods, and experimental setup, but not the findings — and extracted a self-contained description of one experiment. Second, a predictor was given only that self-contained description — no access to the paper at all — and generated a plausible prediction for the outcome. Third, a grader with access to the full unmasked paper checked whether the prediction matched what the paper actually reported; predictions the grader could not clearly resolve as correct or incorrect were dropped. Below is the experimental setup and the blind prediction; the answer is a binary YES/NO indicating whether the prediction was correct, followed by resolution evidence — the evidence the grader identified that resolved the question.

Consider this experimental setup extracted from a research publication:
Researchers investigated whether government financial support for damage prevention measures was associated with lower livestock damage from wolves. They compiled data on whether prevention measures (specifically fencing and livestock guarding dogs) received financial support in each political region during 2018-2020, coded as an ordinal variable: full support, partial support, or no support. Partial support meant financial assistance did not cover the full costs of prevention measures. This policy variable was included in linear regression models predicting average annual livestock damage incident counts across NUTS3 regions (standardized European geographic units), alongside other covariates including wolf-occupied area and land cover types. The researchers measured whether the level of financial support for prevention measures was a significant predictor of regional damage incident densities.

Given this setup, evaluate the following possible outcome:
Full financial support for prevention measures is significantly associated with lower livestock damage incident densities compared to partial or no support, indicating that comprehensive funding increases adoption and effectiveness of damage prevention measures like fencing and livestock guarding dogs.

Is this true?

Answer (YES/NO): NO